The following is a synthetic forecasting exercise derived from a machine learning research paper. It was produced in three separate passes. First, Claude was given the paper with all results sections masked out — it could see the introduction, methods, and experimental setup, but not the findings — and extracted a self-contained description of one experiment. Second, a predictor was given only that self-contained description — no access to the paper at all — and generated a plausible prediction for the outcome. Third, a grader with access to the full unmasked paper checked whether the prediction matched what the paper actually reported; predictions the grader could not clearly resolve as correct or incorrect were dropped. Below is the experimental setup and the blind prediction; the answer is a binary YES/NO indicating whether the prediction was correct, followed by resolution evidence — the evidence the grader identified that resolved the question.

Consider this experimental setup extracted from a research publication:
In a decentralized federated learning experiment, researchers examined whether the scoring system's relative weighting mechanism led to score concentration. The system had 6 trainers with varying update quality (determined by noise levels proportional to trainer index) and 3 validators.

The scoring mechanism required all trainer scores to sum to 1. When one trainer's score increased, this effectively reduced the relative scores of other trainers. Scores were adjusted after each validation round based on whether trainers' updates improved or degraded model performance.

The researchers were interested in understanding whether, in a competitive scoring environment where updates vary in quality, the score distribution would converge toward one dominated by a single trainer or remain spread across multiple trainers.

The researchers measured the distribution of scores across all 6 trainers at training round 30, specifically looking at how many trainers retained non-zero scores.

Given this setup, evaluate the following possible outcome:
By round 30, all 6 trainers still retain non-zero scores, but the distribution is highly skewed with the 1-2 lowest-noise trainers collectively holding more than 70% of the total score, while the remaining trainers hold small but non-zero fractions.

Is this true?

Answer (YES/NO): NO